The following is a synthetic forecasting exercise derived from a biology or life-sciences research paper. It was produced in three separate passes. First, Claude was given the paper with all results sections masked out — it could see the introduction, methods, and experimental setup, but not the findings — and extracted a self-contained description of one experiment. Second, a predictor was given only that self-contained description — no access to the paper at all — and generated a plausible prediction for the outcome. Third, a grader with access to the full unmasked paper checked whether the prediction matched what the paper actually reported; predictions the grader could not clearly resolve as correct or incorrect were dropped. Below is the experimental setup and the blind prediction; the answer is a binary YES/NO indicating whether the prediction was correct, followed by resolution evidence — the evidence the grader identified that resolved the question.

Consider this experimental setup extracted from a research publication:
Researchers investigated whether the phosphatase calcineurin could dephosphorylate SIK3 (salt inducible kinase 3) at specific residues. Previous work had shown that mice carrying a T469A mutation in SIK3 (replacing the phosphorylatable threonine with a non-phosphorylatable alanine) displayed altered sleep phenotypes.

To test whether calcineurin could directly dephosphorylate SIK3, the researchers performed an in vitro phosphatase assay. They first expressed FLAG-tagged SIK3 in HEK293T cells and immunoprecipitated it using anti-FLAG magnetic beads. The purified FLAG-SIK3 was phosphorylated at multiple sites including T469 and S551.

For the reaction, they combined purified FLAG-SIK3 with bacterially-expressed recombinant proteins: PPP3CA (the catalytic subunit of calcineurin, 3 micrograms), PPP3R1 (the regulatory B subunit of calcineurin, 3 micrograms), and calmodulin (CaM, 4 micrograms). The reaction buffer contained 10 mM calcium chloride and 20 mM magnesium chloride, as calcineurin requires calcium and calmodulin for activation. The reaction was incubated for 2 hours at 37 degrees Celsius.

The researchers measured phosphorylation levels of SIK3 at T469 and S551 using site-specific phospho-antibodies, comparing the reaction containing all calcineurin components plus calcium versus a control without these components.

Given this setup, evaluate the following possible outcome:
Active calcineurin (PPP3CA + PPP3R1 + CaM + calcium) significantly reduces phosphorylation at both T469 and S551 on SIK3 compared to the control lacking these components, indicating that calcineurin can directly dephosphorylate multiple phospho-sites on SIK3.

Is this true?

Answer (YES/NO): YES